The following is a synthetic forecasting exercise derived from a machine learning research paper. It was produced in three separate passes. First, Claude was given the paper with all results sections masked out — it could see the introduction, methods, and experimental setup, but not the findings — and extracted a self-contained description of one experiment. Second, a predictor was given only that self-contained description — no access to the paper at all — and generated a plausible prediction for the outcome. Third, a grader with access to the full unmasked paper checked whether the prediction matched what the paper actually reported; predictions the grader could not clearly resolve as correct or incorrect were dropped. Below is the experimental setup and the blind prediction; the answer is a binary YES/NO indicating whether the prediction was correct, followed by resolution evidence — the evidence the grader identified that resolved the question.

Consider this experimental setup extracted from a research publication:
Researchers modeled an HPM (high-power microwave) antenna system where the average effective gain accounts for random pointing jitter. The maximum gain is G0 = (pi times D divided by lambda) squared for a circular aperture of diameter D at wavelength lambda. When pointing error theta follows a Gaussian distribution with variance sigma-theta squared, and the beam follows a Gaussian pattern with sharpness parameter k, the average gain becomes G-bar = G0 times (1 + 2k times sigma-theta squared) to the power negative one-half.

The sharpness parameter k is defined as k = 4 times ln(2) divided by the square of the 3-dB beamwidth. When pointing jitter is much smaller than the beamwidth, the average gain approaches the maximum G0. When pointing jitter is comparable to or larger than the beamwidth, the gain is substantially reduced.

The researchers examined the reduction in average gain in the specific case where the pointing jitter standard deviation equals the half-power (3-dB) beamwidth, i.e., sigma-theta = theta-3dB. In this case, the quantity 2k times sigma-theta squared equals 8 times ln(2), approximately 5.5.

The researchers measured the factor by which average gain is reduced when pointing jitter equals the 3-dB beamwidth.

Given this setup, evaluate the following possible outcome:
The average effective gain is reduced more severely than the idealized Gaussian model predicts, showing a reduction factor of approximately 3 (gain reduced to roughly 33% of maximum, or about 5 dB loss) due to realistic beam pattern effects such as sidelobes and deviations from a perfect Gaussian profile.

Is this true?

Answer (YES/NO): NO